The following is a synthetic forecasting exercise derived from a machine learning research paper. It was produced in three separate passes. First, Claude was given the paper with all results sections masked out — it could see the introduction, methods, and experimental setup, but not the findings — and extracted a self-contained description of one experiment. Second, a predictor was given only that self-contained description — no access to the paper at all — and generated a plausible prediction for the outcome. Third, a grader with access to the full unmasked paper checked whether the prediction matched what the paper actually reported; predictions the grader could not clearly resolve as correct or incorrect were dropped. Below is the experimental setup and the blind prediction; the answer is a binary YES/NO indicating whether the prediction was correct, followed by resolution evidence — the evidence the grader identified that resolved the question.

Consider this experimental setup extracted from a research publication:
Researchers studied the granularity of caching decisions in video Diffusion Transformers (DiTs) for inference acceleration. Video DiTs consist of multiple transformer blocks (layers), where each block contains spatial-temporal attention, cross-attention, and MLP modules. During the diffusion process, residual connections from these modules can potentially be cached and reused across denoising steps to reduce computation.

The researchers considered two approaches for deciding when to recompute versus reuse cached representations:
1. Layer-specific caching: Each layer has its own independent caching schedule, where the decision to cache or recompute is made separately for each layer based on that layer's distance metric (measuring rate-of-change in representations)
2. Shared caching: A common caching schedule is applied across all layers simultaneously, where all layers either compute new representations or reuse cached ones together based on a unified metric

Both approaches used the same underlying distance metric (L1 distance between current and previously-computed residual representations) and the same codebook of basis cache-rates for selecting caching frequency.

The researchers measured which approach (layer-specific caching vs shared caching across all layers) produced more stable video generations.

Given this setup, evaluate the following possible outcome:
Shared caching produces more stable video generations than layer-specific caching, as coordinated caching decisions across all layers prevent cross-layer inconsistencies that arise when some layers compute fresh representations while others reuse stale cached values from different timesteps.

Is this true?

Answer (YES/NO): YES